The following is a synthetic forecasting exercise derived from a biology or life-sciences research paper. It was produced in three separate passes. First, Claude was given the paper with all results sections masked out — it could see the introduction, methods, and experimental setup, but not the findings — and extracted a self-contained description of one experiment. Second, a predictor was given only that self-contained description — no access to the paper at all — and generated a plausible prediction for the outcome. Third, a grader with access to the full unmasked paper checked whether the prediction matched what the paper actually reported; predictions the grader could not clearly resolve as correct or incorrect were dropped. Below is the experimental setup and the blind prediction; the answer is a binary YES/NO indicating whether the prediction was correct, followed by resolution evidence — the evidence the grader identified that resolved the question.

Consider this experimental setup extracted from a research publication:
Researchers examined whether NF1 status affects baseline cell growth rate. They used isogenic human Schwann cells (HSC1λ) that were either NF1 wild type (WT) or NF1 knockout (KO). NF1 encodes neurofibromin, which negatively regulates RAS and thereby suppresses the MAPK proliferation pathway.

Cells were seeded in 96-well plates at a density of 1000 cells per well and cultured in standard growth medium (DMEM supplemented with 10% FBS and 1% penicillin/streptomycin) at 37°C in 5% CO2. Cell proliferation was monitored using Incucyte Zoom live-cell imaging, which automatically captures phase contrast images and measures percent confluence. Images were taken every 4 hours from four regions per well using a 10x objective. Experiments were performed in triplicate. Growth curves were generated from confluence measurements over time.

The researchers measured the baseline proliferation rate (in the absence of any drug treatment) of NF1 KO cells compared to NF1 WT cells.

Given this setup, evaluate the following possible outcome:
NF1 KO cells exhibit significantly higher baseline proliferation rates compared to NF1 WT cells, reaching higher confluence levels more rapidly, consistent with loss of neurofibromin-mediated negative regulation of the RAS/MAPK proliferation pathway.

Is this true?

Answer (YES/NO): YES